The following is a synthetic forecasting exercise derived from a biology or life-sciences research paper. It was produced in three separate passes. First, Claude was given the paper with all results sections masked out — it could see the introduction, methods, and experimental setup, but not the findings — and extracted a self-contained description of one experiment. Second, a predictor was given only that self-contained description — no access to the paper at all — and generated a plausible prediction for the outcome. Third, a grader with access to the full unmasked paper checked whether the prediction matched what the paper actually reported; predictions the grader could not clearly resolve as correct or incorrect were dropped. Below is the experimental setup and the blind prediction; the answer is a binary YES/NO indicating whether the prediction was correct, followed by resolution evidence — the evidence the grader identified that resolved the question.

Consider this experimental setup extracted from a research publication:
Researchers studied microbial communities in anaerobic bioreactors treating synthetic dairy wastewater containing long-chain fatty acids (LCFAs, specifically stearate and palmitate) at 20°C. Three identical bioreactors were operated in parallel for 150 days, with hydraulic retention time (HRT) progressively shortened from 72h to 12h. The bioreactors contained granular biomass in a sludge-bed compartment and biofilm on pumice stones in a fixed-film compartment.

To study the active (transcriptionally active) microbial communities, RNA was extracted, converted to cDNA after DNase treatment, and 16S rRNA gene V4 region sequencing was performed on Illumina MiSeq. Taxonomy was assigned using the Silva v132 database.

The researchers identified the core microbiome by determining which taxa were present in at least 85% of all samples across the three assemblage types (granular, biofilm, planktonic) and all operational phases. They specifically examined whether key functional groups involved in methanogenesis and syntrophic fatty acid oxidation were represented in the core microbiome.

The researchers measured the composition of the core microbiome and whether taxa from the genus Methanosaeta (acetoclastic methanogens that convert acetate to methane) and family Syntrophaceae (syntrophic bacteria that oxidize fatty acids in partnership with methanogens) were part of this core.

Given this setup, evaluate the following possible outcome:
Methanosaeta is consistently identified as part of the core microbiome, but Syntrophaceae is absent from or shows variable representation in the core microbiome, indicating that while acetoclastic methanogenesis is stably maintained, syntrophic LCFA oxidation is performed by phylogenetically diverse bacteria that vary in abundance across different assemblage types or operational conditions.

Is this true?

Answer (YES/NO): NO